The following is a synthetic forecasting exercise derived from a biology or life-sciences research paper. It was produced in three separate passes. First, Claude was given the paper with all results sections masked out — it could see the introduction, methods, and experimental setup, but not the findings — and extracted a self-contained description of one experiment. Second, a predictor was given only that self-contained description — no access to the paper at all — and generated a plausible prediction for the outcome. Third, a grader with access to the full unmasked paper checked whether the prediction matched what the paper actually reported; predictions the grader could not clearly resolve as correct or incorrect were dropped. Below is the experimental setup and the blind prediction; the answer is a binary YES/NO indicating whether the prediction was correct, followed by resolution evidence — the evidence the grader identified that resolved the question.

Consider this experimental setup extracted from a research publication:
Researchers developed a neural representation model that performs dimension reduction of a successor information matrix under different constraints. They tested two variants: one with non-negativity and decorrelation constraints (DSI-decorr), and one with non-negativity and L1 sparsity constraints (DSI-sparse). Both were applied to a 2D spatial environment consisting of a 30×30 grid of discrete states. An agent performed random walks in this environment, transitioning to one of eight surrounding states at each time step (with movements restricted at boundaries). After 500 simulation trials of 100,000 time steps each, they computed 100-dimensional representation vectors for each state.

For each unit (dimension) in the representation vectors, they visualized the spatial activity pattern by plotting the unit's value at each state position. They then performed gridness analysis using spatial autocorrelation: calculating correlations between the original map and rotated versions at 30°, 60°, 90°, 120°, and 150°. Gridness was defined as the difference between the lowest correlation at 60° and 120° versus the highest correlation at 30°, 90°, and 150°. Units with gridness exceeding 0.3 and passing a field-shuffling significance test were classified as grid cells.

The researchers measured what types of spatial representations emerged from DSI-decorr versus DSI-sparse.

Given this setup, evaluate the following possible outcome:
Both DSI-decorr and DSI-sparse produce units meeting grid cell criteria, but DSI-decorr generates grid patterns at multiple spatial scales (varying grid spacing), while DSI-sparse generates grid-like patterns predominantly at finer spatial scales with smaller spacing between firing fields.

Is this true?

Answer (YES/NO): NO